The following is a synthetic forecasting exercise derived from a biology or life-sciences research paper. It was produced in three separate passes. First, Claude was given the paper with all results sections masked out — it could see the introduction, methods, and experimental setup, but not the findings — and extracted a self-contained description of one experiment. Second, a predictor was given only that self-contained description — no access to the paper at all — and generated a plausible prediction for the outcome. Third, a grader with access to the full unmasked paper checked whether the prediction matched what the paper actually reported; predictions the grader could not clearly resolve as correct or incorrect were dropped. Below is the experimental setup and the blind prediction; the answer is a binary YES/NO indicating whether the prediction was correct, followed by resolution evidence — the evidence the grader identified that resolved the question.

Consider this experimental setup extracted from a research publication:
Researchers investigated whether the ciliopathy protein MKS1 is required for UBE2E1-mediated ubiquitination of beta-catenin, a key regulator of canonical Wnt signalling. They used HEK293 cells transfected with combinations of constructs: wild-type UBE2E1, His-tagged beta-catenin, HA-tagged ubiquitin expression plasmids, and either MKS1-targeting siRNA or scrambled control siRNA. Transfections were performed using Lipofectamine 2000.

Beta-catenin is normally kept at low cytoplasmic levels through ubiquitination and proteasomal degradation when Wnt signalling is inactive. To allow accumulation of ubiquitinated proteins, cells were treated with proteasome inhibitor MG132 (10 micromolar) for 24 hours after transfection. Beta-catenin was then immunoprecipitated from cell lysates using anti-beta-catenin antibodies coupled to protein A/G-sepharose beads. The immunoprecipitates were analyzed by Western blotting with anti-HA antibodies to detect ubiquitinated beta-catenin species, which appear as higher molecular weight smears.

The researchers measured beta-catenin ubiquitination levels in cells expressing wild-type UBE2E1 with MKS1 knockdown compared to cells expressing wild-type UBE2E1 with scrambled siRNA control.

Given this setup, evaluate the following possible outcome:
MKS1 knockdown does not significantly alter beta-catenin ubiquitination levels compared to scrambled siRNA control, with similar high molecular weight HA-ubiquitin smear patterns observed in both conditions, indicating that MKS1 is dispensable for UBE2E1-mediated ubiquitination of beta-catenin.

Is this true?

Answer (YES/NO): NO